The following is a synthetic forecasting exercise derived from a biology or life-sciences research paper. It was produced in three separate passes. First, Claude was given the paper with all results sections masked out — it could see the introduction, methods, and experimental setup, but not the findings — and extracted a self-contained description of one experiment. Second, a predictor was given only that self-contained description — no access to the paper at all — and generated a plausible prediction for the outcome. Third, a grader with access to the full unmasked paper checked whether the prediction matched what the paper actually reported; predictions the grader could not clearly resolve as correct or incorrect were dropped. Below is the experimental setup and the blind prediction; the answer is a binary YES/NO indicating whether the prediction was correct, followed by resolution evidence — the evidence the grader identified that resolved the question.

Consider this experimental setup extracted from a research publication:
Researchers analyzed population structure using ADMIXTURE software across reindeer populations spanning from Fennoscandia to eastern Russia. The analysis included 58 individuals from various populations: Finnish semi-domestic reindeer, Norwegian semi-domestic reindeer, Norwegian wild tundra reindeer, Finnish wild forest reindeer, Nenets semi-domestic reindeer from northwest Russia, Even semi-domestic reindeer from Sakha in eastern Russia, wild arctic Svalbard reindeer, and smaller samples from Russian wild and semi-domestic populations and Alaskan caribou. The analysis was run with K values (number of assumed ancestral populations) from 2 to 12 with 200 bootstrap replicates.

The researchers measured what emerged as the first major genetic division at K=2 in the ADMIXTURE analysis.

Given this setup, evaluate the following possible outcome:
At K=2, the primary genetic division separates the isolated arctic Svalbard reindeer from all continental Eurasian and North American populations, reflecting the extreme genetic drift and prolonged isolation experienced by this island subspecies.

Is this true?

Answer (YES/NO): NO